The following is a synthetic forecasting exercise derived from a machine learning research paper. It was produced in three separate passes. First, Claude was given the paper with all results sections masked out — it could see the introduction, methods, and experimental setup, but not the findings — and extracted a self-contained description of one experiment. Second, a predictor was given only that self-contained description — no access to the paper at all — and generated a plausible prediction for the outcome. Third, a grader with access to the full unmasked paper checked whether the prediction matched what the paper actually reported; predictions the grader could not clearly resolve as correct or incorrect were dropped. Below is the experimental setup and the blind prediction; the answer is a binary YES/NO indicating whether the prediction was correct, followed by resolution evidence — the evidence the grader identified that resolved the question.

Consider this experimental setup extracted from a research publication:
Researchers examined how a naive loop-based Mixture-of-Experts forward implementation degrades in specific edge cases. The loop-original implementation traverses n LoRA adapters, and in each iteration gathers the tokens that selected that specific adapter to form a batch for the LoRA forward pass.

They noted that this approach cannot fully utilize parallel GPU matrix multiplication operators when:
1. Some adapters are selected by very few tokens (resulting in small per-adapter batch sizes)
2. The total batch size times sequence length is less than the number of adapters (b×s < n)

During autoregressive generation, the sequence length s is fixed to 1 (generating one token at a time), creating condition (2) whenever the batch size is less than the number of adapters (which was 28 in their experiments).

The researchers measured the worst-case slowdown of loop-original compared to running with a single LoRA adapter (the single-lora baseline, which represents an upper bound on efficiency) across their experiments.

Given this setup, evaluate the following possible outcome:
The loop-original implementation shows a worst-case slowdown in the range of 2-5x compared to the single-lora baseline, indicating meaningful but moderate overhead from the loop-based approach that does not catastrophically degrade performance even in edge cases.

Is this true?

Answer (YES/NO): NO